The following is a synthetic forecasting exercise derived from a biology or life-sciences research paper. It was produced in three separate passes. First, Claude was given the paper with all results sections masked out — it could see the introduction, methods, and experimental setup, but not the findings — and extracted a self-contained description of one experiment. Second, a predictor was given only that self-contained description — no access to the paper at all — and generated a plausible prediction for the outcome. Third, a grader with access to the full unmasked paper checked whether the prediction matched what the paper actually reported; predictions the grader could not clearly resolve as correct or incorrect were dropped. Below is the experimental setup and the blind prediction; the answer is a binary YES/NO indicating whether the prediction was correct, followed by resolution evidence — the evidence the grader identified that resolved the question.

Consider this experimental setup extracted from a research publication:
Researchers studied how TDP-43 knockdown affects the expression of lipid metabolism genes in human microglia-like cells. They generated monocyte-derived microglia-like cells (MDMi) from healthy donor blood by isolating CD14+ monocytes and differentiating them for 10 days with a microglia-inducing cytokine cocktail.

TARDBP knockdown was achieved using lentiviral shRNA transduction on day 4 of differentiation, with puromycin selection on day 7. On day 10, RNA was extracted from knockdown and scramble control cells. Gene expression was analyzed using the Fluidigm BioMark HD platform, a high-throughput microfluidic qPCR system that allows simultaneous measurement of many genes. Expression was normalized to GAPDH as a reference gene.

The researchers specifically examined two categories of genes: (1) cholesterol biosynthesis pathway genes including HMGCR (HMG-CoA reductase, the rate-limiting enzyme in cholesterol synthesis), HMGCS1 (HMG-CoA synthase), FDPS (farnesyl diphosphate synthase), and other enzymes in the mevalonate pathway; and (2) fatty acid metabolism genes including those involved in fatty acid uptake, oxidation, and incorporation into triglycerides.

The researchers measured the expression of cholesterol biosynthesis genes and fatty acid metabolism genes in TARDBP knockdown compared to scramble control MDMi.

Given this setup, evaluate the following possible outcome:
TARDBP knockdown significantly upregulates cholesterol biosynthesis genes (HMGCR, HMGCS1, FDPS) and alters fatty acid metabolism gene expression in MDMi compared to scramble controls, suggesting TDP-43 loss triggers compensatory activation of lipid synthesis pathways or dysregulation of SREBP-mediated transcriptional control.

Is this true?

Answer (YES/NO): NO